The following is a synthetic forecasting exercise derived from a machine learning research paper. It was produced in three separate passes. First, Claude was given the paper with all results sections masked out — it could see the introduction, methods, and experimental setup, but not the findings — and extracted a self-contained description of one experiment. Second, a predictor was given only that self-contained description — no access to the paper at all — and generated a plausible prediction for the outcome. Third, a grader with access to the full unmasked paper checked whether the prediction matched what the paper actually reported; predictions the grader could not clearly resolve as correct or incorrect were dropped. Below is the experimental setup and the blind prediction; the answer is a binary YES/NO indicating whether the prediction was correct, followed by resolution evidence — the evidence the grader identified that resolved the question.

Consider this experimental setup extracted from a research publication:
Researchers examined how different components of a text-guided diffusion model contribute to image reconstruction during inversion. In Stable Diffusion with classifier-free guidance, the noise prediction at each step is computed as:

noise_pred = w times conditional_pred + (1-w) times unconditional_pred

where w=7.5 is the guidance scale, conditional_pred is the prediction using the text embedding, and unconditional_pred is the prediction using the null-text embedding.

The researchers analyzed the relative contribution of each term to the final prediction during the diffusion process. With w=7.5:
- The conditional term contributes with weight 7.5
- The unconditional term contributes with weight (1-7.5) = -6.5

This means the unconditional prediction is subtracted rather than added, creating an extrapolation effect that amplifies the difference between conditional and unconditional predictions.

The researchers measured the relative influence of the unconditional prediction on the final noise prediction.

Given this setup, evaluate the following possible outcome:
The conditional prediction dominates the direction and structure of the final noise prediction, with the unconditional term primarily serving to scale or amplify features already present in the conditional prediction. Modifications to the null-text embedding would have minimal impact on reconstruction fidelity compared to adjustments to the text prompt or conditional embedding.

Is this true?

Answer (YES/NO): NO